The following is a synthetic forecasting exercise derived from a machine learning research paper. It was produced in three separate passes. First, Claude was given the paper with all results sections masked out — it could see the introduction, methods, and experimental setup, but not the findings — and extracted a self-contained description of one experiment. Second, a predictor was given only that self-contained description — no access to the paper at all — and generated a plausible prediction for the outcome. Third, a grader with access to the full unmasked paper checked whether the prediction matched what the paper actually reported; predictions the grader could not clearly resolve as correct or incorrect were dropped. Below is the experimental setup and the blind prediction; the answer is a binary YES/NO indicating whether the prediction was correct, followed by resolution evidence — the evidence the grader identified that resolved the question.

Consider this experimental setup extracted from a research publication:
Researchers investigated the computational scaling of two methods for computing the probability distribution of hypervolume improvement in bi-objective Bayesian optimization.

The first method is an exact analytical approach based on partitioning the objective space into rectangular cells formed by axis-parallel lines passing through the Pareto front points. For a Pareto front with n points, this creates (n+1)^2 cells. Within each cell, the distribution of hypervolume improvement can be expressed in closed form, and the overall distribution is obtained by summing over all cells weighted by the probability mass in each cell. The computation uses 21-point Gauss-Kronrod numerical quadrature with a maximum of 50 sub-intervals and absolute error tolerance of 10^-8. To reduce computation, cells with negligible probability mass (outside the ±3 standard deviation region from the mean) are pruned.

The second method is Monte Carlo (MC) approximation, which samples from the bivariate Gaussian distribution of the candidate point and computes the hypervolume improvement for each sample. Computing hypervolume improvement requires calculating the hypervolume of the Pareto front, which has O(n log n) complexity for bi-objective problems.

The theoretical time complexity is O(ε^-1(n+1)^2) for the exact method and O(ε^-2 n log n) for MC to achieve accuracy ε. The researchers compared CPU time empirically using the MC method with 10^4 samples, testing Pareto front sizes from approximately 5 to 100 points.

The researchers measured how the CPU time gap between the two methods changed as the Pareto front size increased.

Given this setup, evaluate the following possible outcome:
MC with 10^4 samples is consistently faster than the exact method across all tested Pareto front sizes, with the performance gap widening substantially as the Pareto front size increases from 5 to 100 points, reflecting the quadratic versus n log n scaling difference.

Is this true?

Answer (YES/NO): NO